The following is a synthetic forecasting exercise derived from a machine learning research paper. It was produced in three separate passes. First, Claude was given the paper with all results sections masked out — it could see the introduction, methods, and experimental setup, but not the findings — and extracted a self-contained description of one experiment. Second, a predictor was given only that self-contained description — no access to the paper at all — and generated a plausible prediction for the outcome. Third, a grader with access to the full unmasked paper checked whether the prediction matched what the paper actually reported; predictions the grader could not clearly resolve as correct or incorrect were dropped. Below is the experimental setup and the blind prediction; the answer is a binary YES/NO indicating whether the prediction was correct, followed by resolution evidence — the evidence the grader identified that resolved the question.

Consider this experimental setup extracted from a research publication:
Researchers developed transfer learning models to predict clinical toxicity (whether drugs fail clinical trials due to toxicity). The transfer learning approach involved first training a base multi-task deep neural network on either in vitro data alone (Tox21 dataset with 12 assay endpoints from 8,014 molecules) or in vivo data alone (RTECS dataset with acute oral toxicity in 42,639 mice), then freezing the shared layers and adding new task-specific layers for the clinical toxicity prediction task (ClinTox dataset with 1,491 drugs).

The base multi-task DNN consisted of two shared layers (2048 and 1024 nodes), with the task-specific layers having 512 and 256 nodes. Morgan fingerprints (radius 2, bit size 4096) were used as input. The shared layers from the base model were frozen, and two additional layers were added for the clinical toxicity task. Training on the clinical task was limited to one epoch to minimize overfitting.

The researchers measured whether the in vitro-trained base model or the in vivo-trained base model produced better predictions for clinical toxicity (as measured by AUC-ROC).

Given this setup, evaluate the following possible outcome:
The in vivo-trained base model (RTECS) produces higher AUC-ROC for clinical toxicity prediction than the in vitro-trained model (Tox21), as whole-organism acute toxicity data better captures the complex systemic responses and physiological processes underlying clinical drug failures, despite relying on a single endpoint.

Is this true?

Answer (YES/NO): NO